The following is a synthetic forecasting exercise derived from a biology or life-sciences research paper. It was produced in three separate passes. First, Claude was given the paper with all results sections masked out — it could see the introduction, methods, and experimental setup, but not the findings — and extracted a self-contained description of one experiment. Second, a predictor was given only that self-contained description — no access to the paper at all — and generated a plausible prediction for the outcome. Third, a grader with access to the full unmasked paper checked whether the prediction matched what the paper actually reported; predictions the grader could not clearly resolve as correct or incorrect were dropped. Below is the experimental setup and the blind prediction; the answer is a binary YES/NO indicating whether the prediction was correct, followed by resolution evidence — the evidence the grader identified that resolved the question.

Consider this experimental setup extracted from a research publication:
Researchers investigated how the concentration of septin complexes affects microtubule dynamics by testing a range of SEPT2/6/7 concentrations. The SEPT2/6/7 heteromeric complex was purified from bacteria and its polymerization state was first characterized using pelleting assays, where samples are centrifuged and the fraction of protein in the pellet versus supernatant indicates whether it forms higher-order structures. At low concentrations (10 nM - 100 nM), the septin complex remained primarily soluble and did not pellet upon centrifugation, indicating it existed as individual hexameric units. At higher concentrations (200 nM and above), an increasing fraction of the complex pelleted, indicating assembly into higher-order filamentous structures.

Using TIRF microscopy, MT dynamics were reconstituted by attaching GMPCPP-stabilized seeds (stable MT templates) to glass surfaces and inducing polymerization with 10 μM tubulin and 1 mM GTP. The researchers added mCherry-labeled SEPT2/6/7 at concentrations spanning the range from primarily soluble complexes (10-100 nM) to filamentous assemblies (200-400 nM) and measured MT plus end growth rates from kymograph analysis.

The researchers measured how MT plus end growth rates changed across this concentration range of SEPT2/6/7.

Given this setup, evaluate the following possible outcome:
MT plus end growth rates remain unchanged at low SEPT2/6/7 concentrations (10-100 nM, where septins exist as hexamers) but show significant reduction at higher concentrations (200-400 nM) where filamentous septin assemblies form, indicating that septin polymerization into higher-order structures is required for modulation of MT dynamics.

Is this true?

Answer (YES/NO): NO